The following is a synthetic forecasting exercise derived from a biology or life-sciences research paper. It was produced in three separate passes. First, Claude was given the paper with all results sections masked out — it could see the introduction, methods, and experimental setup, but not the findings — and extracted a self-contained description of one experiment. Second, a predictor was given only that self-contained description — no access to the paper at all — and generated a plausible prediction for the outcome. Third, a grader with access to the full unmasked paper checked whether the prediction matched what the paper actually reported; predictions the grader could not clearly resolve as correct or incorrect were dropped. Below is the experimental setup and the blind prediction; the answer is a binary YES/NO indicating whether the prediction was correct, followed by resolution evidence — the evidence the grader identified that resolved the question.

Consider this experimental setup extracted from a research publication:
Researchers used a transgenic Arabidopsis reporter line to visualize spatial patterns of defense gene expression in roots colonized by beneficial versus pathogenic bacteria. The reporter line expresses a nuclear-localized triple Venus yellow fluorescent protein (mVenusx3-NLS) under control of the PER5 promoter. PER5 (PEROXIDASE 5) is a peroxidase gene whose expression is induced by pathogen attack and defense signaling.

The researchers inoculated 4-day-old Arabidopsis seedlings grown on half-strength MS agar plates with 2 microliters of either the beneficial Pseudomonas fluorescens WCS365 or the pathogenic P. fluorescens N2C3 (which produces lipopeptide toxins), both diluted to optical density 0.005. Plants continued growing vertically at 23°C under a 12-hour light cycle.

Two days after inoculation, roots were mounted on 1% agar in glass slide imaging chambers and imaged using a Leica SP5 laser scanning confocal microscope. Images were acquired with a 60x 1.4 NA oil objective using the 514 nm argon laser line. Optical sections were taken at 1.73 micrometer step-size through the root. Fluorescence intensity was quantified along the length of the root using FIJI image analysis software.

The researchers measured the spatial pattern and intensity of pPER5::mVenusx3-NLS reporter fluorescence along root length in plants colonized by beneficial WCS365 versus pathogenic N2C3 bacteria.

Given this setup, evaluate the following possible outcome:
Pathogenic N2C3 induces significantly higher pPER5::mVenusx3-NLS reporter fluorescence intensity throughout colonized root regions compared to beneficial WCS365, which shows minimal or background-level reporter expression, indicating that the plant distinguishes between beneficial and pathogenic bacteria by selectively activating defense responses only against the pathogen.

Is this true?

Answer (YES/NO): NO